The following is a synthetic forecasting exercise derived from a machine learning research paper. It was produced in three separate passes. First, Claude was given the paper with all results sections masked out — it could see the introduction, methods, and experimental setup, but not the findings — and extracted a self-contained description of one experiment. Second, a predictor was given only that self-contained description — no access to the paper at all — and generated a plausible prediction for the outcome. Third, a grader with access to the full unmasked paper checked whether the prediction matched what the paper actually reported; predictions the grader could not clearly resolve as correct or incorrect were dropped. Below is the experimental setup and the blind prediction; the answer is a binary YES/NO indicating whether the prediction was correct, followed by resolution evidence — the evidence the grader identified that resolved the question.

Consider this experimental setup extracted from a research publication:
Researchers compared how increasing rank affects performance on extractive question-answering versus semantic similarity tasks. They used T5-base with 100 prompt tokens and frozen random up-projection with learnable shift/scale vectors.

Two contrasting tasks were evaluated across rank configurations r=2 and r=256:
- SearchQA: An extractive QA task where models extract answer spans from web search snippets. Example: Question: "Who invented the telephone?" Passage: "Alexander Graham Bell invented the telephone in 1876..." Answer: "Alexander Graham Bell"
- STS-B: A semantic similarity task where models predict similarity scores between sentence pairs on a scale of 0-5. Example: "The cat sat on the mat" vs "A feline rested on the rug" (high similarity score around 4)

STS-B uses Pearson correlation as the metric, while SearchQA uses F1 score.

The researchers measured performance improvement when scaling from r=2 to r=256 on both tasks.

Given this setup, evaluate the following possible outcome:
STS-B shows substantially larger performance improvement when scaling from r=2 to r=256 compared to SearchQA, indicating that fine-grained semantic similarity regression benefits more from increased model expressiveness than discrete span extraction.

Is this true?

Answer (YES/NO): NO